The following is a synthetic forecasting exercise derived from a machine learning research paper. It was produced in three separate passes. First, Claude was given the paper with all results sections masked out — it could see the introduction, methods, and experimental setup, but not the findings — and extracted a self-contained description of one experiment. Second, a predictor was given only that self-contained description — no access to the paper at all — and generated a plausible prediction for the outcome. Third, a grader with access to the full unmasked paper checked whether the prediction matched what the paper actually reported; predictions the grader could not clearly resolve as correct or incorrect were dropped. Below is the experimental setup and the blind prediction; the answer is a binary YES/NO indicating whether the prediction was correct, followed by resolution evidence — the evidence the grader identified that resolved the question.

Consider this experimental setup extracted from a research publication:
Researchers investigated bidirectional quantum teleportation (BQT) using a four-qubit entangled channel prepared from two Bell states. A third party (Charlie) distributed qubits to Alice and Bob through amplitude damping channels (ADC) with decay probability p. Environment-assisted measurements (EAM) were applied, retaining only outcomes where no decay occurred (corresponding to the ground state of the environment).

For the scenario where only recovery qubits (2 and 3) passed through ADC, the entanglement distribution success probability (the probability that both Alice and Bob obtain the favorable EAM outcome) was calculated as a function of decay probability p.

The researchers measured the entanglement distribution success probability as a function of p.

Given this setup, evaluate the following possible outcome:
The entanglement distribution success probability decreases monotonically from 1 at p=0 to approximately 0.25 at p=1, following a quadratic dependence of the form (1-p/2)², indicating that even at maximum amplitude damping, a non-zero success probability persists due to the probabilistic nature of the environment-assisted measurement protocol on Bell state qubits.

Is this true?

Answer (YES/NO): YES